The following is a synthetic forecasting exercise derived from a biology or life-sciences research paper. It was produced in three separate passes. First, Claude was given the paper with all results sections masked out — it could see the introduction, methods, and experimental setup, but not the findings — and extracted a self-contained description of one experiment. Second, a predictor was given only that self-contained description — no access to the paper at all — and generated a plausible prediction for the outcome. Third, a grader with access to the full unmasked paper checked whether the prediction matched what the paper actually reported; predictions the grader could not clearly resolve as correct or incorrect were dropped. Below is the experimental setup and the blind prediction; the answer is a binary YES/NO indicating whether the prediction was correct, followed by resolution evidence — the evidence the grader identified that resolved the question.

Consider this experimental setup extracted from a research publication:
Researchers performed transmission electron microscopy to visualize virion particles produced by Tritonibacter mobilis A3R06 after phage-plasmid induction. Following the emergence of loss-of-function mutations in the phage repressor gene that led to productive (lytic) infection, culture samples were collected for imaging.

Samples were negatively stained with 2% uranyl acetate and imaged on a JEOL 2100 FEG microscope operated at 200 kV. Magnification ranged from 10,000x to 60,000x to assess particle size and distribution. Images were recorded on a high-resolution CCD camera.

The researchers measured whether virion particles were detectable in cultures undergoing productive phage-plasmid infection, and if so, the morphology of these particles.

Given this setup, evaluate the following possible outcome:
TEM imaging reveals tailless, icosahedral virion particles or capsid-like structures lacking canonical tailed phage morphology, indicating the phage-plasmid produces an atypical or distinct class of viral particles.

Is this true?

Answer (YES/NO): NO